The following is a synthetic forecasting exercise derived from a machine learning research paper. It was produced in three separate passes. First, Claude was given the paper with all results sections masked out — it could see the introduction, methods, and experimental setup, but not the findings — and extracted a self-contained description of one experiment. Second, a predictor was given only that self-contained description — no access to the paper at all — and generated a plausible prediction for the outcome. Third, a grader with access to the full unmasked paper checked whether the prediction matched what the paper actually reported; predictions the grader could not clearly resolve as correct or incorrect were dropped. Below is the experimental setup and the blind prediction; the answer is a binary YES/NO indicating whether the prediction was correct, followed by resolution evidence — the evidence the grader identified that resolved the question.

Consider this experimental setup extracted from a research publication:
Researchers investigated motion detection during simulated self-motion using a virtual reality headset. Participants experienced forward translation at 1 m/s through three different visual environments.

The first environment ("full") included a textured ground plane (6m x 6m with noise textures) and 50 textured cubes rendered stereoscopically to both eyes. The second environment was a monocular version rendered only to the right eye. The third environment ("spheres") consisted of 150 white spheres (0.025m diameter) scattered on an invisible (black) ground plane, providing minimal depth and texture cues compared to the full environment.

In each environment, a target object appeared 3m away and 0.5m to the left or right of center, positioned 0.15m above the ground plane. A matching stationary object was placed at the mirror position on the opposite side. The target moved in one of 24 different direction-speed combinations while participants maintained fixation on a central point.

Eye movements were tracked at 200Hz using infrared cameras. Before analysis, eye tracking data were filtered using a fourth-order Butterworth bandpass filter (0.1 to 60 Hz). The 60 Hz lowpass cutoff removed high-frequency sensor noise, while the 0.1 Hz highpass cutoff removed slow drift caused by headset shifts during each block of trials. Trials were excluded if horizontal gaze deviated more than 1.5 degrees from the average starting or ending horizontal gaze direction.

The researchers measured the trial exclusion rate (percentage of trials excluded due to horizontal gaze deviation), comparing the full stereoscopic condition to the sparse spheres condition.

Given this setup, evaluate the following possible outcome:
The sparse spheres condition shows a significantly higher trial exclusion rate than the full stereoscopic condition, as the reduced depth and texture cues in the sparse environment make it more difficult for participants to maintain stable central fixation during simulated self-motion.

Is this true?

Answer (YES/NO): NO